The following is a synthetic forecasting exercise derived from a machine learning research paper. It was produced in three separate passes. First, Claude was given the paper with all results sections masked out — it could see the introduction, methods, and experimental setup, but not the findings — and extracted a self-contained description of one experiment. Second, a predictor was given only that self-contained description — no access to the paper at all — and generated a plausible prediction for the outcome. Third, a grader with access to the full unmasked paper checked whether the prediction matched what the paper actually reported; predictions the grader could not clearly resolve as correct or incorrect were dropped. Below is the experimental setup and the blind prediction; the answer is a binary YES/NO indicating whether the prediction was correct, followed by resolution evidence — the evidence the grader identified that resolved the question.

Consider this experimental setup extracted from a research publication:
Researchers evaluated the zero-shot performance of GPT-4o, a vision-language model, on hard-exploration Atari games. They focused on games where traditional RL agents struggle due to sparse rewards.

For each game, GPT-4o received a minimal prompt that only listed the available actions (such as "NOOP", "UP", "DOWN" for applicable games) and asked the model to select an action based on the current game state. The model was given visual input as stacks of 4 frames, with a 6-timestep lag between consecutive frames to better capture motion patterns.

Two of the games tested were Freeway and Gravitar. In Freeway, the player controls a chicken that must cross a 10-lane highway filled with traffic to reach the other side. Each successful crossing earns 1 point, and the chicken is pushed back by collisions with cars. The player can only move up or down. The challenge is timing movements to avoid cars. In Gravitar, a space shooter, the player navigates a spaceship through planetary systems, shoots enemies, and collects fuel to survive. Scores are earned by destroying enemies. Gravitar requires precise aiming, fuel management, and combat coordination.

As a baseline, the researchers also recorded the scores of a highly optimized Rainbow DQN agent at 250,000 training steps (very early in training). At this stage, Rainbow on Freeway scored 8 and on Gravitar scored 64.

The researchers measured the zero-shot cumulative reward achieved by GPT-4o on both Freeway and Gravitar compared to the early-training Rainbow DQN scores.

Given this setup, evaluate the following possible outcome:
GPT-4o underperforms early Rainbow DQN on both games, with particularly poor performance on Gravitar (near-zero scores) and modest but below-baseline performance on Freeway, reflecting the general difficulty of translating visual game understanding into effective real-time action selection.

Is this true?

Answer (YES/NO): NO